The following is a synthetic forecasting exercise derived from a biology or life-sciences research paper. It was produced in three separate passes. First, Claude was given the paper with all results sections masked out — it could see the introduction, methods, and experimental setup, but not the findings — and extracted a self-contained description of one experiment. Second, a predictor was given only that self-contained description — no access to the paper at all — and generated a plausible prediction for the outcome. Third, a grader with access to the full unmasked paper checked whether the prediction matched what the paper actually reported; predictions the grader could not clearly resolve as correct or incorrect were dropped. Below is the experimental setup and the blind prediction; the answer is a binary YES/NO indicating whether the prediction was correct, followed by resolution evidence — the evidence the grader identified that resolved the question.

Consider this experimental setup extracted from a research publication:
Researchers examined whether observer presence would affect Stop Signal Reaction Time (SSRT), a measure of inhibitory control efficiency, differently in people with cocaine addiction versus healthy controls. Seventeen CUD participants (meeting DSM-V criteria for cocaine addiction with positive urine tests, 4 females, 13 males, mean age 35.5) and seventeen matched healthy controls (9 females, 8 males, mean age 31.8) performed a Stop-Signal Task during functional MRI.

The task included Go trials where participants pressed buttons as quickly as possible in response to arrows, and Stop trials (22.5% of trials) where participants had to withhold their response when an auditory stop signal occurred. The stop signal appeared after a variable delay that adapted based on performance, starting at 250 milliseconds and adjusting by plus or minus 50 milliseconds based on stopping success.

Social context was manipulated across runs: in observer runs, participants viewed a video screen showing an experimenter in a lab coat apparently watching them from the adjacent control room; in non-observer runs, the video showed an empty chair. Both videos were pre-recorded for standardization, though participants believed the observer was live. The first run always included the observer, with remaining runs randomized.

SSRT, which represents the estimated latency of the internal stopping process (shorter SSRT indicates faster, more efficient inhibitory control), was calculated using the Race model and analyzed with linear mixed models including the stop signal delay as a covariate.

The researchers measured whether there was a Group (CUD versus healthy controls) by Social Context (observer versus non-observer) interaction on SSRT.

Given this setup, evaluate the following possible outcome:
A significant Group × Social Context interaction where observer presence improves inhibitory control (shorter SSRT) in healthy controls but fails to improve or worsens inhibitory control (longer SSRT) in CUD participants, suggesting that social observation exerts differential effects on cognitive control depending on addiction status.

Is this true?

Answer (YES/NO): NO